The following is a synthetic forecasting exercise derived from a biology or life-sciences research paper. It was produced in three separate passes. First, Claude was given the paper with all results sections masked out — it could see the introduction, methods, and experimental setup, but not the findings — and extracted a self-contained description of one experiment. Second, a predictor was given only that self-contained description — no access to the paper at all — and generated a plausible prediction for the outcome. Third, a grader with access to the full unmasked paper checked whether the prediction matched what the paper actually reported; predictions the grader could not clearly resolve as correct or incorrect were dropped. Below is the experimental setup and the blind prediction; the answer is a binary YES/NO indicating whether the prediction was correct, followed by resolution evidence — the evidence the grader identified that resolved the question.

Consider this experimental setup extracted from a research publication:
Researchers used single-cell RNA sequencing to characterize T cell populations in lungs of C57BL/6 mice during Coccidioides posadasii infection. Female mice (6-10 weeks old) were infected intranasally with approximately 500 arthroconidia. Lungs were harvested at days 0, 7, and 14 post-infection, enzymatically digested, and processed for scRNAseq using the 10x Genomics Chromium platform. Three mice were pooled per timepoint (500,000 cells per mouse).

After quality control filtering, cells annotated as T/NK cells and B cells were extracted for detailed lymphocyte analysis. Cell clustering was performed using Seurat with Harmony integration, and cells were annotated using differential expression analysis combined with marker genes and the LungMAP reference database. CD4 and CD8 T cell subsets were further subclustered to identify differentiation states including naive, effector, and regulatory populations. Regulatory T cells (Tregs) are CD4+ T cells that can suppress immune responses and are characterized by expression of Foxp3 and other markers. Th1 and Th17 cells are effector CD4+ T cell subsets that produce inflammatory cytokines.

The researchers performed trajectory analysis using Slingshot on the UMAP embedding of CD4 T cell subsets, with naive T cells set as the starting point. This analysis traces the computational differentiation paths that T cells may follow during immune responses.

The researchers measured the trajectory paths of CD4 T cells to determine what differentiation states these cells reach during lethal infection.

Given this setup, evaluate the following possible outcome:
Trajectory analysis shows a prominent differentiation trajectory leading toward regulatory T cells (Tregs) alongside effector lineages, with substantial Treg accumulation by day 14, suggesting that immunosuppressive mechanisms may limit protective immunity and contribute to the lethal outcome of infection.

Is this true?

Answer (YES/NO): NO